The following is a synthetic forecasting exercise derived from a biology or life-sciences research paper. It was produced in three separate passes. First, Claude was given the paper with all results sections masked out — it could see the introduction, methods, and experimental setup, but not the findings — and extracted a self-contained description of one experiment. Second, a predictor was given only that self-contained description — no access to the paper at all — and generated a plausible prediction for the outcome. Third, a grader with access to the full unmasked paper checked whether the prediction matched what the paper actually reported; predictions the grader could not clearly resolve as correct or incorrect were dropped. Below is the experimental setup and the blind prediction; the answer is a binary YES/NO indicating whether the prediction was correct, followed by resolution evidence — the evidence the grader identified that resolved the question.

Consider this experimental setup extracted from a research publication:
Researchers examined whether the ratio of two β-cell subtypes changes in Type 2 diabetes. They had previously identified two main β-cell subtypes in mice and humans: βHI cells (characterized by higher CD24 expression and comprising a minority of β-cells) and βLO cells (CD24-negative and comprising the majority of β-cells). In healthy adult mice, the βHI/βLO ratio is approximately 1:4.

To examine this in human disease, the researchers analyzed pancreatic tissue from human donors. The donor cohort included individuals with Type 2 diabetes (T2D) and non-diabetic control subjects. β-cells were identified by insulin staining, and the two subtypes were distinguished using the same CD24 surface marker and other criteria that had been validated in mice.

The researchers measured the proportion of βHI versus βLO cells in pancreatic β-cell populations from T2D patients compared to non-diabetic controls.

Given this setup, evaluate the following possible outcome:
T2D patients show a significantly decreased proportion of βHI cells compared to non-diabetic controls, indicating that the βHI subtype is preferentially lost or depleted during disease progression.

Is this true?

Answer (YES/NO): NO